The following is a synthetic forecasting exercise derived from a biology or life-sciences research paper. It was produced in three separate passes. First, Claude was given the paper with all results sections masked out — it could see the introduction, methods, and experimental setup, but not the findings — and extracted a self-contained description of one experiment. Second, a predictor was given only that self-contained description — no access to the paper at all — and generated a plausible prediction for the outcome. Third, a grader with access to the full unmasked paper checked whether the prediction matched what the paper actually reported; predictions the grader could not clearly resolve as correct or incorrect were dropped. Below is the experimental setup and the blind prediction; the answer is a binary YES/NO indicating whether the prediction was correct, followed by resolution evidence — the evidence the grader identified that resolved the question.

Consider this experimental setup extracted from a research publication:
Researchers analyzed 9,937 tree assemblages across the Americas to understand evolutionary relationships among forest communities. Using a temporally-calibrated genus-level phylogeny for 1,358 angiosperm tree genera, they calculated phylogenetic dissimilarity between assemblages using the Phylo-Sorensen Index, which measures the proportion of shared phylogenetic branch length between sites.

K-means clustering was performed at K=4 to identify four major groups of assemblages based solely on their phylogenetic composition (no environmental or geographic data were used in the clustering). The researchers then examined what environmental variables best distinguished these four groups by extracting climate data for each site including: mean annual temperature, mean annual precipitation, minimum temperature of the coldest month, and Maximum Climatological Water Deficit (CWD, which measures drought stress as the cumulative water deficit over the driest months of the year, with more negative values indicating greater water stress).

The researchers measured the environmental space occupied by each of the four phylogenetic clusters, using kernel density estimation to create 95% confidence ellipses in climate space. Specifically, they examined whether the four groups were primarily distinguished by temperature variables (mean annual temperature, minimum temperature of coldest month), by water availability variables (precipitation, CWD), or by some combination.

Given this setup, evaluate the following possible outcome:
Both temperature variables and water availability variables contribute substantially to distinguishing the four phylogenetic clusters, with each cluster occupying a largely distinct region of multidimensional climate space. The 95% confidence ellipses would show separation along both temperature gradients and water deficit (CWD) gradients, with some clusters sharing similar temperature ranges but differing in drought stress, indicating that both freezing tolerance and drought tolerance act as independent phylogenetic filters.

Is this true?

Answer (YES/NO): YES